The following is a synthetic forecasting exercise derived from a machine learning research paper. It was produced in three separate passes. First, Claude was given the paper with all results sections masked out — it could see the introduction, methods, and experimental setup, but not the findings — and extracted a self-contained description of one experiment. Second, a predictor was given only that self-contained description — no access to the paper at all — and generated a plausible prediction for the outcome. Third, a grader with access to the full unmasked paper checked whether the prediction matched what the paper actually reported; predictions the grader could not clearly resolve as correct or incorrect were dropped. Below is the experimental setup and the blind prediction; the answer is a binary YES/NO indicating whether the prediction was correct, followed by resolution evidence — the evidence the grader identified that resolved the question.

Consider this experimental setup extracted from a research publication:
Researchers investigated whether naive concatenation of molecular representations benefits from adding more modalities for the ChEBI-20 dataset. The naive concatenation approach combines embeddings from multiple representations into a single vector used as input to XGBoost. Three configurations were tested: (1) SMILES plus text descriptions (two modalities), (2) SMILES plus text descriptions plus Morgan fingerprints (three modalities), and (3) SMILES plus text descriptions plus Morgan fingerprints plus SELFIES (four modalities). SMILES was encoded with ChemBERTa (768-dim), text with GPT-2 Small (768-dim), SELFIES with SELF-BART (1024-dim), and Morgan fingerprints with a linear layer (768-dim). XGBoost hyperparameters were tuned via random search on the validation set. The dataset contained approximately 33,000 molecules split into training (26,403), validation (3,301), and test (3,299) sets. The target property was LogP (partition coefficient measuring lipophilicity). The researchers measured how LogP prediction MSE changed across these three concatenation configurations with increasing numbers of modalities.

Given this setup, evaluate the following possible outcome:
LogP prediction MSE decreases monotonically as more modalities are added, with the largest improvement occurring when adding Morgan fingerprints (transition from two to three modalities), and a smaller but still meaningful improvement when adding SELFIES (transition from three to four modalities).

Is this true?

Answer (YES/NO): NO